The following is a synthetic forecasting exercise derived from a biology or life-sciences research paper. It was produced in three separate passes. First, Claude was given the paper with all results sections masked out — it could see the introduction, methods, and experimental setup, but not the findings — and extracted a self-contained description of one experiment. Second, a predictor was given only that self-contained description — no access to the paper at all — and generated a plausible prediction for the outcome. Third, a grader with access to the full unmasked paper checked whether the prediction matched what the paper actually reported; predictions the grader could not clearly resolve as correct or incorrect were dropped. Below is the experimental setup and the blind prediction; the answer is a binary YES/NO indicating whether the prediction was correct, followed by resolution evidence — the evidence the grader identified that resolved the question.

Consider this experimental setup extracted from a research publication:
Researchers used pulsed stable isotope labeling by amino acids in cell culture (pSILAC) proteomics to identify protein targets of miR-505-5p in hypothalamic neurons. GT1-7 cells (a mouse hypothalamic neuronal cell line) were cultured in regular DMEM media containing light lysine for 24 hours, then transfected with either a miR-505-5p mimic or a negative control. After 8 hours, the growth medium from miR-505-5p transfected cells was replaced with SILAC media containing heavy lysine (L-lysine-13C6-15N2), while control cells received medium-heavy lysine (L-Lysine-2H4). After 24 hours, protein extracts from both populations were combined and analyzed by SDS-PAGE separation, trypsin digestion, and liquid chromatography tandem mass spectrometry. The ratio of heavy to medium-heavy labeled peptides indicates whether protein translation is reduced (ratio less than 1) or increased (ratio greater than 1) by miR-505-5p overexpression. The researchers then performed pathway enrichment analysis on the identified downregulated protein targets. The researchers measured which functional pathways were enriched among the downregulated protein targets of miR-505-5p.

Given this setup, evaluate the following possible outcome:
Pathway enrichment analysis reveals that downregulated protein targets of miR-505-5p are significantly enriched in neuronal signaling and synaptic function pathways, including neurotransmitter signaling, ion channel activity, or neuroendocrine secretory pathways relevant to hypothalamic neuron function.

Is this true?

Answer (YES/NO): NO